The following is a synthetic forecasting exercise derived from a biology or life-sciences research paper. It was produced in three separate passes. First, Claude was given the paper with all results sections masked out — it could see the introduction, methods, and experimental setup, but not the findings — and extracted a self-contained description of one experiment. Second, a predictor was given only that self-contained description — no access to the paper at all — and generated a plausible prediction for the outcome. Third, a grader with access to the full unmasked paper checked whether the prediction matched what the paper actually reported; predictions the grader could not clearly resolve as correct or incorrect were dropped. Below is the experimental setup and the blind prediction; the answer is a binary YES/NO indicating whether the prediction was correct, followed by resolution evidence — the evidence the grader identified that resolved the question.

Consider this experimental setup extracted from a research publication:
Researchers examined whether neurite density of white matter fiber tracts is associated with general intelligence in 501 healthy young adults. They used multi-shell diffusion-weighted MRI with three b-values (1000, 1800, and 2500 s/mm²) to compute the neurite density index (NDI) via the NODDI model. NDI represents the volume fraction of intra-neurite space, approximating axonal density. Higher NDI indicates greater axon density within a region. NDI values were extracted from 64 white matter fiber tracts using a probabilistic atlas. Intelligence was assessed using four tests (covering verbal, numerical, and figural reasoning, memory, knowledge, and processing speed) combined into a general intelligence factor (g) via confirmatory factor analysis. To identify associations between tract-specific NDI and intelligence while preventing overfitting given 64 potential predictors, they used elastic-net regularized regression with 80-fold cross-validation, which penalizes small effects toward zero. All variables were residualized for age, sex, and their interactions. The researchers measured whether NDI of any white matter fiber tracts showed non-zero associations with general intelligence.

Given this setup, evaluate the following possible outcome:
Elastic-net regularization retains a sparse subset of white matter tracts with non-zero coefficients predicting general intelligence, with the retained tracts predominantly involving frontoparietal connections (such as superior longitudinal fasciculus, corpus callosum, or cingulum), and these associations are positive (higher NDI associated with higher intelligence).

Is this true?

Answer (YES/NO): NO